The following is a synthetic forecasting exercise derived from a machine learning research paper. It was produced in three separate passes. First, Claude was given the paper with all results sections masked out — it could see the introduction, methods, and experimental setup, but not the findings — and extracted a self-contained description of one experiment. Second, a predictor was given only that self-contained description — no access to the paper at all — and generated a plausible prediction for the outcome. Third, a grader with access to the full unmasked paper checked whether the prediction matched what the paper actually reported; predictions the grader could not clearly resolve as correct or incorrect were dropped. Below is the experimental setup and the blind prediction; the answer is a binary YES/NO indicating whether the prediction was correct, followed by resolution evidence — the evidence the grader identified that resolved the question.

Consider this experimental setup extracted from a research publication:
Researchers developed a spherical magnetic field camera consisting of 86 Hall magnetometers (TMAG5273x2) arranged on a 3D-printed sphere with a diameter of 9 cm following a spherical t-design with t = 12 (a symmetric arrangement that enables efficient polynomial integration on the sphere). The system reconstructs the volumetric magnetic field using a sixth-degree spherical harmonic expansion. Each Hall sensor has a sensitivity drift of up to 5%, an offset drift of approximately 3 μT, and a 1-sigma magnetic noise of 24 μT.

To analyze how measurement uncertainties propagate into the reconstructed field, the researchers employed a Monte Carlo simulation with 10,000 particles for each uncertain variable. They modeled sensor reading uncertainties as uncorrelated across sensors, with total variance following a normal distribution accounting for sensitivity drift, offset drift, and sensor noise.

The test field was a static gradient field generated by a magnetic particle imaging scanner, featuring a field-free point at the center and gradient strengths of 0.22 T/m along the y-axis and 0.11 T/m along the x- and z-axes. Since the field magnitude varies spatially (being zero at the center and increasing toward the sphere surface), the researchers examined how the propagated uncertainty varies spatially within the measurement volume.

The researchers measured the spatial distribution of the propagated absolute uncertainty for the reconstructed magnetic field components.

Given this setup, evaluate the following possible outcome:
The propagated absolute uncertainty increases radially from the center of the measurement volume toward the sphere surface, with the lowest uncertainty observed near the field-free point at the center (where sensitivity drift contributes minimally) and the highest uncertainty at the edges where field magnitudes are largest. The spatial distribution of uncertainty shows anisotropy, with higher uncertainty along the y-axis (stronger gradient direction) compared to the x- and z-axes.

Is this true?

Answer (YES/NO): YES